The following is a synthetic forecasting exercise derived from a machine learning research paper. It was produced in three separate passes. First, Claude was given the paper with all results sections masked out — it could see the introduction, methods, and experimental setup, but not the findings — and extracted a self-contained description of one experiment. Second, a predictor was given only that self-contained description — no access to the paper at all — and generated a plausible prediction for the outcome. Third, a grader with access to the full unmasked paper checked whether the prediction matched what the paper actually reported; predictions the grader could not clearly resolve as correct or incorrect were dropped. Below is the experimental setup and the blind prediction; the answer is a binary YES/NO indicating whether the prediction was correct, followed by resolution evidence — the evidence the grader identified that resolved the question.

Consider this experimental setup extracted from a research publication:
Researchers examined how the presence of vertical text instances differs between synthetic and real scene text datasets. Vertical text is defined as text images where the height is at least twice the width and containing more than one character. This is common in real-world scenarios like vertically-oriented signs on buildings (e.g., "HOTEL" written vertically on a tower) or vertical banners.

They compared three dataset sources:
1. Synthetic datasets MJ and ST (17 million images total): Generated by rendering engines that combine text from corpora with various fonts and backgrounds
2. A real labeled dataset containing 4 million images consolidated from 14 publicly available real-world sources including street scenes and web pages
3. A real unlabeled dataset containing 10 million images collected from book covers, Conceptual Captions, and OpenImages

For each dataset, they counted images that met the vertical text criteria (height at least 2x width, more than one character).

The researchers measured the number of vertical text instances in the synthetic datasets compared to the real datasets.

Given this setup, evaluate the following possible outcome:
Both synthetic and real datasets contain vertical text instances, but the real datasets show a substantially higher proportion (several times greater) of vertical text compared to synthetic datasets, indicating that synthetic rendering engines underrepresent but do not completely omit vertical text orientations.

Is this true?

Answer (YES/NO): YES